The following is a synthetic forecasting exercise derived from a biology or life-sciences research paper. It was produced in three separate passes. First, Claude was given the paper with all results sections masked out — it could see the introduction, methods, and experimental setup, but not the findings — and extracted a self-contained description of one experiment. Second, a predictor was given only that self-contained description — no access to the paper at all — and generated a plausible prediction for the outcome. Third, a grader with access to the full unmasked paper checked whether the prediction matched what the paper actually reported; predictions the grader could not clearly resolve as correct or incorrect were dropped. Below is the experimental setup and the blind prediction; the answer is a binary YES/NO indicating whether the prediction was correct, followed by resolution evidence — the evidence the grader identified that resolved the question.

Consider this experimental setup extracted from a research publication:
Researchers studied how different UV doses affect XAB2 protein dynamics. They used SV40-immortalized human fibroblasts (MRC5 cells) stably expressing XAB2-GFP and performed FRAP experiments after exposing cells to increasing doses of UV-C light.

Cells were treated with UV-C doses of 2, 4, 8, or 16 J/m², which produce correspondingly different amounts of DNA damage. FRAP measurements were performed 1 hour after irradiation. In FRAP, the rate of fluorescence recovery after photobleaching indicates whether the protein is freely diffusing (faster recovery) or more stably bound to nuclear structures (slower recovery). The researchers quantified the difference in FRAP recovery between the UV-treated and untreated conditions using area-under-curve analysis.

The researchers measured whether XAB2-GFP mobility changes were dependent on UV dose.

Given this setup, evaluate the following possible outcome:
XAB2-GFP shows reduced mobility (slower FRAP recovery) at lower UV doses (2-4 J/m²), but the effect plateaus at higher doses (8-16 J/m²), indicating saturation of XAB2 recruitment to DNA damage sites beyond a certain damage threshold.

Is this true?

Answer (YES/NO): NO